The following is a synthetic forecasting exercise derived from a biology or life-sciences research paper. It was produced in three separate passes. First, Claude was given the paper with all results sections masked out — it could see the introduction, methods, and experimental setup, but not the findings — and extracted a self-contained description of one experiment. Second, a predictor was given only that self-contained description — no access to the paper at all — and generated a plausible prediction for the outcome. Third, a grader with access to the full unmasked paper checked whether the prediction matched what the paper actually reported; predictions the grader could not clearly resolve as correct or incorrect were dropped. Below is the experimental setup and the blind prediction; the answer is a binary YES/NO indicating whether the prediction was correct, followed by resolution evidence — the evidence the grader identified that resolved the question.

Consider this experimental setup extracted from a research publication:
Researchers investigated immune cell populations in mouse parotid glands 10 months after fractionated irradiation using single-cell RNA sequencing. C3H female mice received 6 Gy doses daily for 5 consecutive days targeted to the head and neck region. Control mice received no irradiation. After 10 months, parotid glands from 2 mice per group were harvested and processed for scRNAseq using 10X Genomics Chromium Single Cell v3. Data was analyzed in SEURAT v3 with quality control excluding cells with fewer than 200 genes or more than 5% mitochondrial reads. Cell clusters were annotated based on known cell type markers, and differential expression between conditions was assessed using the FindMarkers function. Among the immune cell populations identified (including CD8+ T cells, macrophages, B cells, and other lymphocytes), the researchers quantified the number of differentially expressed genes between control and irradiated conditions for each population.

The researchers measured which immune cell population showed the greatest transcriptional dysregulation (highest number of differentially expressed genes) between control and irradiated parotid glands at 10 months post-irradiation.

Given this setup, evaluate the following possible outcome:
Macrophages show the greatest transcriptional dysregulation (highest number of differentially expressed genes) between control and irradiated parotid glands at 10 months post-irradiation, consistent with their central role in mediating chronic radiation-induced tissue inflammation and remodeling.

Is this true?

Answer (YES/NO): NO